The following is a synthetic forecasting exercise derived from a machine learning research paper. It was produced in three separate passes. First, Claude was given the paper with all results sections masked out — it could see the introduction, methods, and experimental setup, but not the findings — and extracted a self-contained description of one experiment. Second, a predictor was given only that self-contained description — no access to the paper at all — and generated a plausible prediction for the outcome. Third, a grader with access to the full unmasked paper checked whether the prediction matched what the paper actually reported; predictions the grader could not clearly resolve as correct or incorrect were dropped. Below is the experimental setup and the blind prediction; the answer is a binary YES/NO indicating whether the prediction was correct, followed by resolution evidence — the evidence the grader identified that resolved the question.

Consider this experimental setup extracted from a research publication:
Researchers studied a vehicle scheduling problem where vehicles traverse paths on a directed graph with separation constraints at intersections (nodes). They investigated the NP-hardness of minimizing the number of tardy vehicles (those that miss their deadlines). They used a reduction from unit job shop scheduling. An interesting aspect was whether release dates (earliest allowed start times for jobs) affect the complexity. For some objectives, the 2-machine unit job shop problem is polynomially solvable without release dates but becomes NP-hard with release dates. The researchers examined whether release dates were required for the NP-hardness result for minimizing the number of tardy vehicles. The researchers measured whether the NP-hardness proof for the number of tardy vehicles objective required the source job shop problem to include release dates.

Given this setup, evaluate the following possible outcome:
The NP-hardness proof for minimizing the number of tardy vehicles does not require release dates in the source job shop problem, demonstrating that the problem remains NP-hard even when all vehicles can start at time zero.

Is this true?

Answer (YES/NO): NO